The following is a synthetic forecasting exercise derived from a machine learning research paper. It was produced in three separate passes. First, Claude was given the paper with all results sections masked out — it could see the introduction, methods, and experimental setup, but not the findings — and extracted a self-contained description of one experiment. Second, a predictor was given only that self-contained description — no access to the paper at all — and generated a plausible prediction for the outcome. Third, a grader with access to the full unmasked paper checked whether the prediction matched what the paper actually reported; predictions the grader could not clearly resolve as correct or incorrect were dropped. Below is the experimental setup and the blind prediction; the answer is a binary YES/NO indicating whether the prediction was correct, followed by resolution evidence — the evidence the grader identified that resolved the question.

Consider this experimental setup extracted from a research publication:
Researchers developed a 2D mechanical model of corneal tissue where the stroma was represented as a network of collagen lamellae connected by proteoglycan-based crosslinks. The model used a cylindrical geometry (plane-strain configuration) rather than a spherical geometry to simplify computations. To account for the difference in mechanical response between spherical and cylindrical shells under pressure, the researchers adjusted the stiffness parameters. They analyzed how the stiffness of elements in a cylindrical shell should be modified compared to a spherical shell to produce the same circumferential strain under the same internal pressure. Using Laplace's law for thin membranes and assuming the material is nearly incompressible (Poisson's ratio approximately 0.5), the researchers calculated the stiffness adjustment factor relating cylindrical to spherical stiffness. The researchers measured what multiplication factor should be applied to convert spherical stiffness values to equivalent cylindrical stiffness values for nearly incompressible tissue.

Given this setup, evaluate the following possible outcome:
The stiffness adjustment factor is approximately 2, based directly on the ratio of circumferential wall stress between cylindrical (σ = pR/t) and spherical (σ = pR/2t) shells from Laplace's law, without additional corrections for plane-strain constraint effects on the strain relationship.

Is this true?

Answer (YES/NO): NO